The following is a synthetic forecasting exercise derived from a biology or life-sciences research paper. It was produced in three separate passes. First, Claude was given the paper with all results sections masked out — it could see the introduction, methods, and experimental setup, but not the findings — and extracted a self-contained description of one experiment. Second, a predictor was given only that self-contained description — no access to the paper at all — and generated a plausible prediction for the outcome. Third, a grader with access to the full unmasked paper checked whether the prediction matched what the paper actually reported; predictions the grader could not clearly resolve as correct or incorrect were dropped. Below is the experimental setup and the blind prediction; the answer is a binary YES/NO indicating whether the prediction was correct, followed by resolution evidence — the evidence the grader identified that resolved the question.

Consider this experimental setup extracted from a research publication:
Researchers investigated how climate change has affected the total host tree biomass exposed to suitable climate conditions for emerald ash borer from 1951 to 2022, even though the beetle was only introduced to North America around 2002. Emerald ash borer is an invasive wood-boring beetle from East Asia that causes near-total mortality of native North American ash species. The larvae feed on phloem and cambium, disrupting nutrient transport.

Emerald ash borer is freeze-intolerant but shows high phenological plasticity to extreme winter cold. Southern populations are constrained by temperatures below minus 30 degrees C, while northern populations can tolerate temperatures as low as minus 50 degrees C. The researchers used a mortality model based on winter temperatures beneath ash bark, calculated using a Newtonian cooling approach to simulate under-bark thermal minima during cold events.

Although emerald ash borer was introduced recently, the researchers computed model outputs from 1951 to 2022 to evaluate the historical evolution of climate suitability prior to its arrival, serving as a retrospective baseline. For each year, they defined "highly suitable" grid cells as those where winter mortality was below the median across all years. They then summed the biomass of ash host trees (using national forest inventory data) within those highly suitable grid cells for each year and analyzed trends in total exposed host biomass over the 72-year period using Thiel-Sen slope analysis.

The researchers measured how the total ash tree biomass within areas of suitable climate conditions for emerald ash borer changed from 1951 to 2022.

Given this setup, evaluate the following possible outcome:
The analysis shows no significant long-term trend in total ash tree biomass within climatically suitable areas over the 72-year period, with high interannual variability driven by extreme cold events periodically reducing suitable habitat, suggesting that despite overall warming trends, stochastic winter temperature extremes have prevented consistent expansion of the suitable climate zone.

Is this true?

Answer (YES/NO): NO